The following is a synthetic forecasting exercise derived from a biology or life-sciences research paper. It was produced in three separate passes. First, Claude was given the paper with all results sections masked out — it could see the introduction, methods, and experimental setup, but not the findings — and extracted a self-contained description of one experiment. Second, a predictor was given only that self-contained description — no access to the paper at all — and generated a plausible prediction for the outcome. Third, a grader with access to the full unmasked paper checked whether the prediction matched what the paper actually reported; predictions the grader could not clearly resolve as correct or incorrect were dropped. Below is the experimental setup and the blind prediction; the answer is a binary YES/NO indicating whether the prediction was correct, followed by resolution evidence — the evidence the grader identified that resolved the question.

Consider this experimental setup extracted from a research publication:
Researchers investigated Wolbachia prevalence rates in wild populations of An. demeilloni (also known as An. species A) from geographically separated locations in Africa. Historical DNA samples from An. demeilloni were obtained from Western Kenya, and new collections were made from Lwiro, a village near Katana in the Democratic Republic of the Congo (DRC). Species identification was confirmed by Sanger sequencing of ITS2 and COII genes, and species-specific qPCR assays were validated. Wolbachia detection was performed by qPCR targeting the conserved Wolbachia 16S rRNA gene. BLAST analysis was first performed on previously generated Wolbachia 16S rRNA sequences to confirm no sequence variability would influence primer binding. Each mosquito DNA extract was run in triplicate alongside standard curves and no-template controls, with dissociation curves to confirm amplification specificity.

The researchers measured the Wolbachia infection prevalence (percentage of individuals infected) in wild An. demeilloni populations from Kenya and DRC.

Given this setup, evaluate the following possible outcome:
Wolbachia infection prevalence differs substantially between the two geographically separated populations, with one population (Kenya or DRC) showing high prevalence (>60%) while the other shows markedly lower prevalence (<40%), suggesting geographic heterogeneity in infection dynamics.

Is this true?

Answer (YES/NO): YES